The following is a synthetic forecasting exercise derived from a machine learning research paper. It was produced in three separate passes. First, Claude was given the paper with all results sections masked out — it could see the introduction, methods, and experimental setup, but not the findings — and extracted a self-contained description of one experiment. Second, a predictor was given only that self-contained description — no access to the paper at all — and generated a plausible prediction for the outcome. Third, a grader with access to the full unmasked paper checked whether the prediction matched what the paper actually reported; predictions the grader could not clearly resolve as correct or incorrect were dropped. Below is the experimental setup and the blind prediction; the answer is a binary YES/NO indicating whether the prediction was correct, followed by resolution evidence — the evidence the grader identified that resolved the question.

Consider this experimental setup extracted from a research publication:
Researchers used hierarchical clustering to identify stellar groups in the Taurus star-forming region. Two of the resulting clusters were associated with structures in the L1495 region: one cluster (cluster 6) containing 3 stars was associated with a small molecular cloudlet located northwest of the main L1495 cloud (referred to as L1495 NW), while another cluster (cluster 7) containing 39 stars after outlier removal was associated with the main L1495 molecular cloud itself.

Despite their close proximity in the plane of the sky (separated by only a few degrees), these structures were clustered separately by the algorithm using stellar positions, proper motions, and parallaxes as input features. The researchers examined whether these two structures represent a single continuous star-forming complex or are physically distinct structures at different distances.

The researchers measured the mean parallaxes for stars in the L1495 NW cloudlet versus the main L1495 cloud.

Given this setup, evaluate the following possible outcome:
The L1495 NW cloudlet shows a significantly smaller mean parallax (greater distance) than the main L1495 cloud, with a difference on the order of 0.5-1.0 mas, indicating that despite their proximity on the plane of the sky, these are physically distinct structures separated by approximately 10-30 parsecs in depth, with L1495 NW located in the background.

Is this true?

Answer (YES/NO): NO